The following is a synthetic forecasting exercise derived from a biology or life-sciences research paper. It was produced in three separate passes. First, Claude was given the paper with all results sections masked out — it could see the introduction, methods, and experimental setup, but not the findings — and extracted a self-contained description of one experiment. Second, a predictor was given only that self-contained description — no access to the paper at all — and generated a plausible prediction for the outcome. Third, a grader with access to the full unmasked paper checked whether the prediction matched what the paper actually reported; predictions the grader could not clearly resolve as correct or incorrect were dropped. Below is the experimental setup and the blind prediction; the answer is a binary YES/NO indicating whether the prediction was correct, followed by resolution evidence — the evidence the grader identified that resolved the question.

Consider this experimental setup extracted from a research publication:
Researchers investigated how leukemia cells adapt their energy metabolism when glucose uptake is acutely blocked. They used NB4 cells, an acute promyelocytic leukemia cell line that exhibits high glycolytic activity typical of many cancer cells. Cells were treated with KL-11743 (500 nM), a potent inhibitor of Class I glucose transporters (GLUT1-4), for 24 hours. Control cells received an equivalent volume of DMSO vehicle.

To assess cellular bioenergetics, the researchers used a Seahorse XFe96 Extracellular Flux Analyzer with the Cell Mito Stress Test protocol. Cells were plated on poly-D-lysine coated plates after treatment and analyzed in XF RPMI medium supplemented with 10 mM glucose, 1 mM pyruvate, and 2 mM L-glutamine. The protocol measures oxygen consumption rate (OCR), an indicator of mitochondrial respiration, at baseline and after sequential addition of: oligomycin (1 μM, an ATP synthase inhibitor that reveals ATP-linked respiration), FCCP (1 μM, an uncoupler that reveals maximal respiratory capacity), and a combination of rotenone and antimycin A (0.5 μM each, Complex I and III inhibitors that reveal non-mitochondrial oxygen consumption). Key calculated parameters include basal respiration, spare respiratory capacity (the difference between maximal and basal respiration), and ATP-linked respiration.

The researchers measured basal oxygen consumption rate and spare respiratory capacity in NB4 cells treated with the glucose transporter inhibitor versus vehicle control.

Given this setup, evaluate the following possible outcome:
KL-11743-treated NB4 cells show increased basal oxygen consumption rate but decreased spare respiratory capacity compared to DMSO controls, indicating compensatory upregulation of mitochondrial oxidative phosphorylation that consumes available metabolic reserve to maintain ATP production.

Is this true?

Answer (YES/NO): YES